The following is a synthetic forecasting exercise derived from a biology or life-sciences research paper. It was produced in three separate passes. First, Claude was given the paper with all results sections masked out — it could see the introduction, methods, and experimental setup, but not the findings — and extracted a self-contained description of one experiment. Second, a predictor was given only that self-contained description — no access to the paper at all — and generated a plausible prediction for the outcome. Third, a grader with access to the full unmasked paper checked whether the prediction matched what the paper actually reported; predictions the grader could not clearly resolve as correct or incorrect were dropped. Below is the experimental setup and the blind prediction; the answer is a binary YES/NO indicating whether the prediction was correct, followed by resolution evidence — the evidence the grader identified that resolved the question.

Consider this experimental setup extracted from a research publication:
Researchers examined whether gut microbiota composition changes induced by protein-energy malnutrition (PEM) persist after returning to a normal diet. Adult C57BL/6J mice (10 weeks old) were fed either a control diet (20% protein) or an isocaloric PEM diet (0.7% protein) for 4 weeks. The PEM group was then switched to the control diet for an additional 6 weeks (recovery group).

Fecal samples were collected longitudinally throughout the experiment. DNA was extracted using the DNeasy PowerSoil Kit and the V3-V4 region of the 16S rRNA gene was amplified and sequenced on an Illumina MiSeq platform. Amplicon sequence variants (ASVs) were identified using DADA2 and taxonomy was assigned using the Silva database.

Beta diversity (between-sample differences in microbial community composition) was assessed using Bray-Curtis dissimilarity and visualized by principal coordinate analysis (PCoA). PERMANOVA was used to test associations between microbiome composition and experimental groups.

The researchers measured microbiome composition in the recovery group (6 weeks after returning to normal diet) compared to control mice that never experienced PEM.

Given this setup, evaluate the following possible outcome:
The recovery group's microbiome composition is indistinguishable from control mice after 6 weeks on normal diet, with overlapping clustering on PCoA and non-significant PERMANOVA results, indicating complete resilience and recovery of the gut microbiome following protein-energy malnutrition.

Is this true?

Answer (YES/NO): YES